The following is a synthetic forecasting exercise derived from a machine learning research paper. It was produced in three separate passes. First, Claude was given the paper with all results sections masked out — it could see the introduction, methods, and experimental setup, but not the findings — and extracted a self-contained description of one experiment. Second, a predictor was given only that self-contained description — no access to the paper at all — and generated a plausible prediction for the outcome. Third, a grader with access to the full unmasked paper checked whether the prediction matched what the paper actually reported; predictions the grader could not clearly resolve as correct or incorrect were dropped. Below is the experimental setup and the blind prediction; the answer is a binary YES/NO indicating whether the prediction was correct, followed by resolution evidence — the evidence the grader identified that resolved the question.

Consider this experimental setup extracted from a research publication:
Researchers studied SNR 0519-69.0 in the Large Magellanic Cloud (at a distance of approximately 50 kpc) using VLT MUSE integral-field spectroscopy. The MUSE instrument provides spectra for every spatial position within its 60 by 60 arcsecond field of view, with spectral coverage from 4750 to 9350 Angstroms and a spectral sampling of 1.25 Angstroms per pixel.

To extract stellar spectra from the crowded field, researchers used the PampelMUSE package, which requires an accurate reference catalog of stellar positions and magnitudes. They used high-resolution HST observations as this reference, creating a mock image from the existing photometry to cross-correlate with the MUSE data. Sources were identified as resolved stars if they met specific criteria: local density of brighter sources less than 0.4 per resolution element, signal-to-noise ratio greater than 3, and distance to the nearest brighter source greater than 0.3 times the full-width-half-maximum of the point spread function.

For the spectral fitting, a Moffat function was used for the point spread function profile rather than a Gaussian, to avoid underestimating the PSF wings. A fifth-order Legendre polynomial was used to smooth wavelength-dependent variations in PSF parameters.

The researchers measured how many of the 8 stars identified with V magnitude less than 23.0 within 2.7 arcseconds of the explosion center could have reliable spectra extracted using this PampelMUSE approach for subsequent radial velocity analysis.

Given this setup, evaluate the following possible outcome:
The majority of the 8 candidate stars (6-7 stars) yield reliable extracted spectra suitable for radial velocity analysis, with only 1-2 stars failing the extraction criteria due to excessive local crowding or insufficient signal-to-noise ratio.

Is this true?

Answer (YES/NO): NO